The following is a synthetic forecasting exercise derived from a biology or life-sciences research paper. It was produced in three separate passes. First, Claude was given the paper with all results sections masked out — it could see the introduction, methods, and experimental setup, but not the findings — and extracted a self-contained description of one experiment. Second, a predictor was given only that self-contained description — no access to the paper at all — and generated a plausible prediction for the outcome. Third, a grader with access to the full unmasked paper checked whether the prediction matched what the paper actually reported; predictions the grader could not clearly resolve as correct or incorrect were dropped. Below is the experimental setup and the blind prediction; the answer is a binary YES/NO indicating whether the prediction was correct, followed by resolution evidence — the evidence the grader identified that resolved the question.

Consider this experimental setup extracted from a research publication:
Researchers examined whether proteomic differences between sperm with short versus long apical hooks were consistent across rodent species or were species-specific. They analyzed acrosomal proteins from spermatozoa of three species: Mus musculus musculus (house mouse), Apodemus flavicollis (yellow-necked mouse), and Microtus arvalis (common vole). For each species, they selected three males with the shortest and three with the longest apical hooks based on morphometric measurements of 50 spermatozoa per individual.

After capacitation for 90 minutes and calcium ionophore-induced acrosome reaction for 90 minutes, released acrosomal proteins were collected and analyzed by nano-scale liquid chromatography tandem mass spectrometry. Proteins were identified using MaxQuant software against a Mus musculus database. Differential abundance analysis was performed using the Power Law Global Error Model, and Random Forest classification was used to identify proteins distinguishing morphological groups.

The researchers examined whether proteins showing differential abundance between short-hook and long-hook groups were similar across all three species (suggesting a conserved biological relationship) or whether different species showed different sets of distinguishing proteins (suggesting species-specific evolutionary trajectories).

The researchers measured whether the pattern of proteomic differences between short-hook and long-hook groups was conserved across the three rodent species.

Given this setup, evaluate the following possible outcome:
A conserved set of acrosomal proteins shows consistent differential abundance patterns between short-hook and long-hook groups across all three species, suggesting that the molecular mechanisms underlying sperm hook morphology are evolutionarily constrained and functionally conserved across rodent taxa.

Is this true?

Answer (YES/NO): NO